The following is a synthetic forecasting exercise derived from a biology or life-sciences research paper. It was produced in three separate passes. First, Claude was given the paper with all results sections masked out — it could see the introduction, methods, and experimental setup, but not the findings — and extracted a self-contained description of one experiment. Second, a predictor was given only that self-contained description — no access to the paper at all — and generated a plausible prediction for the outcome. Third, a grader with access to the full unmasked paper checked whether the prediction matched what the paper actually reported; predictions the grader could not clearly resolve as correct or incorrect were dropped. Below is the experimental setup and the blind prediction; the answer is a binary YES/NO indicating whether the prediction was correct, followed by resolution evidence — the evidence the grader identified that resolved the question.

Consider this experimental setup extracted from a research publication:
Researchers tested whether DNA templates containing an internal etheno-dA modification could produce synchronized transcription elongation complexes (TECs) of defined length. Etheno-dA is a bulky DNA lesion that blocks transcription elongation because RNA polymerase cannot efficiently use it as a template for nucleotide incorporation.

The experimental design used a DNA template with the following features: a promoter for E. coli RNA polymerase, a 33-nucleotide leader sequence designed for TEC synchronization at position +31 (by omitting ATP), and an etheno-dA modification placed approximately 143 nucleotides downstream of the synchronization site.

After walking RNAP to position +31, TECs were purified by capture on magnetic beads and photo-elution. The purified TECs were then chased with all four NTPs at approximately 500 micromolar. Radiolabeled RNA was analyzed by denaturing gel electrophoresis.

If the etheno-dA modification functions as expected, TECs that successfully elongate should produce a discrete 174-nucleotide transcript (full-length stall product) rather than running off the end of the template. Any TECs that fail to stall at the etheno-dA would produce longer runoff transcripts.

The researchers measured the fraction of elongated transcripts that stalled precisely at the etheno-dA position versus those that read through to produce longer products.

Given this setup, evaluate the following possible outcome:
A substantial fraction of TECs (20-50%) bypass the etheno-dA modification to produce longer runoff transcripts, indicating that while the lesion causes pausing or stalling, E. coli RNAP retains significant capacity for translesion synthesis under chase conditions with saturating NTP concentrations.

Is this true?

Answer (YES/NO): NO